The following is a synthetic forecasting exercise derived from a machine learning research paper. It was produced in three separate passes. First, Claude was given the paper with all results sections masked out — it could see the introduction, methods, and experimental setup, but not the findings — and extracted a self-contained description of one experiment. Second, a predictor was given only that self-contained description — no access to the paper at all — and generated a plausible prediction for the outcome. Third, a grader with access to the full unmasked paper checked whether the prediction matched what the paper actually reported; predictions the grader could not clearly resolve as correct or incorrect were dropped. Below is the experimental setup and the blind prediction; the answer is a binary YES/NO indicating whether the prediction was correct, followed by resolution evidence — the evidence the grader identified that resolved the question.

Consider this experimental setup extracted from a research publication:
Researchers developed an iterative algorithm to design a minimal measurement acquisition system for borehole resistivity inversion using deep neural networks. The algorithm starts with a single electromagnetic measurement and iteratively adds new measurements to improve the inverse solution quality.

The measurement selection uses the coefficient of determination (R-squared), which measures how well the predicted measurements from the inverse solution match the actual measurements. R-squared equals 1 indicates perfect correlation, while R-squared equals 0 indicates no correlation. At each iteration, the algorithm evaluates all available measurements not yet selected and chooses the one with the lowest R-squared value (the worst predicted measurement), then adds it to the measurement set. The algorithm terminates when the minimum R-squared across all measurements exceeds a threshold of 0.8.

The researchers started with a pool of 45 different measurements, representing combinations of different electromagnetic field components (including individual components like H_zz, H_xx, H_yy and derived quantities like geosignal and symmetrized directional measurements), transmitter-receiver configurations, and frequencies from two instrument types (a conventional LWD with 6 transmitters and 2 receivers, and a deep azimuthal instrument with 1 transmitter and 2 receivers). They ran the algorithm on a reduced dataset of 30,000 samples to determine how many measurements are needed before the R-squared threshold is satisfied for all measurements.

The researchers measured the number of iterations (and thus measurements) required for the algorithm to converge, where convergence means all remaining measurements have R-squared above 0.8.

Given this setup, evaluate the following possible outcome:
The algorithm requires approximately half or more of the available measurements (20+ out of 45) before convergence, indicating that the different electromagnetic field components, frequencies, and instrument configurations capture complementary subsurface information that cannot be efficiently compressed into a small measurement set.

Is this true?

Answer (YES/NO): NO